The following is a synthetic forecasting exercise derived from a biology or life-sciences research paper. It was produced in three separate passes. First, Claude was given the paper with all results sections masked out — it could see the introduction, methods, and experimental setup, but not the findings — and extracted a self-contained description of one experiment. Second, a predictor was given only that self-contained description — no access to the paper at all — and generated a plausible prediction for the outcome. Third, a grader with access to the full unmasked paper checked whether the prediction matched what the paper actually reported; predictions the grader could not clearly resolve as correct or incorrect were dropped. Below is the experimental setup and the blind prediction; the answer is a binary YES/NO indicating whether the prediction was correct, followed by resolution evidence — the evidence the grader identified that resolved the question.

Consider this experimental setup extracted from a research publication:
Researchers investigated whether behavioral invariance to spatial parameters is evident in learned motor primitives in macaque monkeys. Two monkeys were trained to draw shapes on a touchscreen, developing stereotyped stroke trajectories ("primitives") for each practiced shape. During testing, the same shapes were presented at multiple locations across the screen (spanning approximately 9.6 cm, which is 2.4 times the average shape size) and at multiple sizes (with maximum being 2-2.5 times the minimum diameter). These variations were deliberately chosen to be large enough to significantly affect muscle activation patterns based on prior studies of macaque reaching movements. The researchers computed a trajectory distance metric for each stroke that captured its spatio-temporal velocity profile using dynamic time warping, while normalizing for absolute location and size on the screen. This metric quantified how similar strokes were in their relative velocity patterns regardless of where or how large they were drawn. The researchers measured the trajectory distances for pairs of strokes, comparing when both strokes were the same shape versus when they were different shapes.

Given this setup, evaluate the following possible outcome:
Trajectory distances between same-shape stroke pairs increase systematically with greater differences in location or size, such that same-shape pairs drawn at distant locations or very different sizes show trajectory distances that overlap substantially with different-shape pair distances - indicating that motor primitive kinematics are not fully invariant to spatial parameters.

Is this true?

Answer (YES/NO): NO